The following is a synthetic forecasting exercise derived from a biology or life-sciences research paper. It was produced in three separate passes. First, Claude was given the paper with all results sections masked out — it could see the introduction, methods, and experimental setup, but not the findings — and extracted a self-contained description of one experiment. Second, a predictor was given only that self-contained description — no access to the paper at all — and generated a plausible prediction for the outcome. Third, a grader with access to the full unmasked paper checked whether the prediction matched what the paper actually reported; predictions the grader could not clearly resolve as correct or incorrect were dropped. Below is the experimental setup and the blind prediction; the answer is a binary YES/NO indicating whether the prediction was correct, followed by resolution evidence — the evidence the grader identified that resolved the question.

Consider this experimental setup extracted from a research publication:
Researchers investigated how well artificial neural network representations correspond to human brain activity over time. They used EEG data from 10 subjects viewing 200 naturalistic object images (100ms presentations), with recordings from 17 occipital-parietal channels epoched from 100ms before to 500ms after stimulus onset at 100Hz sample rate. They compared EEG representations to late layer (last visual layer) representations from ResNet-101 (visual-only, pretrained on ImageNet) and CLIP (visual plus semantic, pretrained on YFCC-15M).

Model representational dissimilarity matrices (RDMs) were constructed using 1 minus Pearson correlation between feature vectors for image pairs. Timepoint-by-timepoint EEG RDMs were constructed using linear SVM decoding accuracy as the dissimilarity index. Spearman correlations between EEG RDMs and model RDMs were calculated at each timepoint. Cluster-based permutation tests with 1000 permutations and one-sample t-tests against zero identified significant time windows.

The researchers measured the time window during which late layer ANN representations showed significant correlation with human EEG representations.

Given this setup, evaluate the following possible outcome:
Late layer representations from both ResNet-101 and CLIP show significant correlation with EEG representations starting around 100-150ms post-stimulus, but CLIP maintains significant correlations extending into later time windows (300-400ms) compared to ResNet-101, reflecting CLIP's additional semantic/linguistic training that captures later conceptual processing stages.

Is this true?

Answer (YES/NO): NO